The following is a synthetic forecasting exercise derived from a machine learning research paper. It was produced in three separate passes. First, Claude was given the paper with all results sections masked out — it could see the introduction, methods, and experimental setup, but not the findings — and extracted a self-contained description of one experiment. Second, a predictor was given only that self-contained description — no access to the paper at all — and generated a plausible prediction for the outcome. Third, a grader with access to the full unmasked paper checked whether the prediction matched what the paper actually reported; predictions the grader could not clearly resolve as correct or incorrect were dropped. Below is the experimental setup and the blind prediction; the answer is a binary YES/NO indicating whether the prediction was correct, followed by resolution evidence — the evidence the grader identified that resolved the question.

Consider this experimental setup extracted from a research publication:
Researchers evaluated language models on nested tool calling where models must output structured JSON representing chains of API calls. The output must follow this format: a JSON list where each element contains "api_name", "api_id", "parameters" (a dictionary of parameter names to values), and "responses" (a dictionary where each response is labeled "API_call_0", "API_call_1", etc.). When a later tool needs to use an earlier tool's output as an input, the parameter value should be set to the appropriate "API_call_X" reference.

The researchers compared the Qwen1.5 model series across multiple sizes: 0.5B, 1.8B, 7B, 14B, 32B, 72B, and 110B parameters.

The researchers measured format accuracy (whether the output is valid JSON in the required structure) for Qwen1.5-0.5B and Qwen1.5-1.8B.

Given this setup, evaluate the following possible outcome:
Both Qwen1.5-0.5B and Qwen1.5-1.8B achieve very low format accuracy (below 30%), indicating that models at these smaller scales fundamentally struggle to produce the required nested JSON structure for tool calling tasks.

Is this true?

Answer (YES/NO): YES